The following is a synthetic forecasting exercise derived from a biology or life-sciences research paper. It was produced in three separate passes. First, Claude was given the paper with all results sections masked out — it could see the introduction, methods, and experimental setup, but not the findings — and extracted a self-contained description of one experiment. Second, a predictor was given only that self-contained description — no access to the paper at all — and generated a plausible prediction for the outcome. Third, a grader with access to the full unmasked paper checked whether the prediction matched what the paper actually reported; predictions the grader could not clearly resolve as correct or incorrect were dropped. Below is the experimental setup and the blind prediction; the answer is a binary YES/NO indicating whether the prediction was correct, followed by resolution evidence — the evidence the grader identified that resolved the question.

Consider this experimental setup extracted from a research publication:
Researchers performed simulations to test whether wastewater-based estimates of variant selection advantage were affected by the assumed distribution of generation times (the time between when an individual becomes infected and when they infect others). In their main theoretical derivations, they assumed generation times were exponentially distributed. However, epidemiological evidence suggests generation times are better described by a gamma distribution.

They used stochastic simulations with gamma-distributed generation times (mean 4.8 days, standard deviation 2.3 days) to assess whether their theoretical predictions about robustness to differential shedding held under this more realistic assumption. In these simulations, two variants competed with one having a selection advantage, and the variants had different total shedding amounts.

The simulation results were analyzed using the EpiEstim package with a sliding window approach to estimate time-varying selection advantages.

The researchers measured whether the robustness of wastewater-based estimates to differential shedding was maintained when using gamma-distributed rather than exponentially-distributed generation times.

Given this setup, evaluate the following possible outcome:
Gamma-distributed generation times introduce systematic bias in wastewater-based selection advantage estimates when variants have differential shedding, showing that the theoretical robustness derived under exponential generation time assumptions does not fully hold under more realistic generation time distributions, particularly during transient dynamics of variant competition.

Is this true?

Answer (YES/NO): NO